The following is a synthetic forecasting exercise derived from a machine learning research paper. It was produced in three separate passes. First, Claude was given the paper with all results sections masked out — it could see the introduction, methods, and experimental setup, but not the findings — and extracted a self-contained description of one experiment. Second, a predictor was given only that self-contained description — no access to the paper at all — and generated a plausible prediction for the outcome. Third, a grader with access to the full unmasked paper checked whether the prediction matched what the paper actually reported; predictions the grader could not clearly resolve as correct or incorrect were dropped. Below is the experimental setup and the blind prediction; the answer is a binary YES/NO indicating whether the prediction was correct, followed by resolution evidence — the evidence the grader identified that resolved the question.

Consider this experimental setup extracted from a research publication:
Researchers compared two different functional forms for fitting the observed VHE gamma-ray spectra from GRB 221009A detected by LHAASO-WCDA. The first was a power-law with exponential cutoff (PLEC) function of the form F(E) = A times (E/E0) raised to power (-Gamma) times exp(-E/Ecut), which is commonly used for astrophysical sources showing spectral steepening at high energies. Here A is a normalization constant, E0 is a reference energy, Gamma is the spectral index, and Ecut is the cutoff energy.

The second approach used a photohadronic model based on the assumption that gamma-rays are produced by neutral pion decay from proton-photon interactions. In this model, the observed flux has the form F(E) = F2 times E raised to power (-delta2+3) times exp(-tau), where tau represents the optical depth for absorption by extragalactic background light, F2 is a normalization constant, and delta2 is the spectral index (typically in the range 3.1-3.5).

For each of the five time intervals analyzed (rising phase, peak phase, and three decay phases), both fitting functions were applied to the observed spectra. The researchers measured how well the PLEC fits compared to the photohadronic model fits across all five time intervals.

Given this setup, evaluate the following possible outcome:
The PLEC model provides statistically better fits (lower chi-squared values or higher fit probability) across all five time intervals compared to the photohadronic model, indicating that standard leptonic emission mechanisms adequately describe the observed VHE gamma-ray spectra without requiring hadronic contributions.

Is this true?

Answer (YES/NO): NO